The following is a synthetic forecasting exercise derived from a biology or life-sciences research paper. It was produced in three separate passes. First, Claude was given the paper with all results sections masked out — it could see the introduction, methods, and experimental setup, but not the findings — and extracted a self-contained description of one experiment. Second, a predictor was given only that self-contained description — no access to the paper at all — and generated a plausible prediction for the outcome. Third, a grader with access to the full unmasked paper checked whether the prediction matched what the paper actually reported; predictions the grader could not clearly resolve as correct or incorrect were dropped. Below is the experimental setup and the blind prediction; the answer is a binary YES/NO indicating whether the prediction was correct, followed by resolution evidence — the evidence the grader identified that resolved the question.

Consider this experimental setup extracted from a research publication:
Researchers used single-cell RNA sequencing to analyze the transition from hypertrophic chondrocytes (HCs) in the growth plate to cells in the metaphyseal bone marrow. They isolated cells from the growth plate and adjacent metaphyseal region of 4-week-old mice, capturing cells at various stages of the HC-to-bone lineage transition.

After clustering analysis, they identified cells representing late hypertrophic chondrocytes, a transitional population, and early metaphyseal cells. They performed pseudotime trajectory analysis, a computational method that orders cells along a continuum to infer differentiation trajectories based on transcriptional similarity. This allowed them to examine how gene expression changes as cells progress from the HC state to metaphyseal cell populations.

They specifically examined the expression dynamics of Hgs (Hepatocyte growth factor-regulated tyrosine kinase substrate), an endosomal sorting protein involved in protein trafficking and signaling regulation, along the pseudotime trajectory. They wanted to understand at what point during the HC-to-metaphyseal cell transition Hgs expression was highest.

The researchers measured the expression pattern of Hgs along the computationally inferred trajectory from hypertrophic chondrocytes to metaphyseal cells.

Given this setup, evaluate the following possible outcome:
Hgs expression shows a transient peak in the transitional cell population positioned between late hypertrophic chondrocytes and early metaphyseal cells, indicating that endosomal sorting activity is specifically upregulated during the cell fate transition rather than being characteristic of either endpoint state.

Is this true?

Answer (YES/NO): NO